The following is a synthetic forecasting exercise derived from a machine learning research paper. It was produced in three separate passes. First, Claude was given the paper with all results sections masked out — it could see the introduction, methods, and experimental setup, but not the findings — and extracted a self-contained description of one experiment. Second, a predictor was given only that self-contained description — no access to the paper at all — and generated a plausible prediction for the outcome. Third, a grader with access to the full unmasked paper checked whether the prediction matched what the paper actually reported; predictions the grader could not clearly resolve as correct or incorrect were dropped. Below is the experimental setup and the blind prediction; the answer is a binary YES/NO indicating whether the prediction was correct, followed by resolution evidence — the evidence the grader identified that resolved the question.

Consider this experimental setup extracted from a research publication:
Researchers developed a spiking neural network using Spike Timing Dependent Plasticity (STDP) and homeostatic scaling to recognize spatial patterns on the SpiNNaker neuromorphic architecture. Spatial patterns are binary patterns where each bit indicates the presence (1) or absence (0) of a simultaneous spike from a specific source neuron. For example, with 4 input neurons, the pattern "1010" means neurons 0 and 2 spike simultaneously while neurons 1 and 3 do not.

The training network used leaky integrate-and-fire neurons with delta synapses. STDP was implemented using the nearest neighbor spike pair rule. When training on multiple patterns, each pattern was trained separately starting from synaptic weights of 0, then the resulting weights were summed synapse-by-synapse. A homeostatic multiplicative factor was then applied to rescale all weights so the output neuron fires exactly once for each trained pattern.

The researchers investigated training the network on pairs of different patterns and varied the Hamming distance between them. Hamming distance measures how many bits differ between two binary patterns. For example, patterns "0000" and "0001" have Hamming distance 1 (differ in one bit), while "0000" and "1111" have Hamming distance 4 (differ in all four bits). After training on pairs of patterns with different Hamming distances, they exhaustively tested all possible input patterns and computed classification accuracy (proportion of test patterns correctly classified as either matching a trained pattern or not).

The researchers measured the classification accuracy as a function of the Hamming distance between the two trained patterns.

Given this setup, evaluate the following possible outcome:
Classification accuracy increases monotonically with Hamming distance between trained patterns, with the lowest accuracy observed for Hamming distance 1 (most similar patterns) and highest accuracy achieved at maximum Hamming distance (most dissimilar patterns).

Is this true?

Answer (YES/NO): NO